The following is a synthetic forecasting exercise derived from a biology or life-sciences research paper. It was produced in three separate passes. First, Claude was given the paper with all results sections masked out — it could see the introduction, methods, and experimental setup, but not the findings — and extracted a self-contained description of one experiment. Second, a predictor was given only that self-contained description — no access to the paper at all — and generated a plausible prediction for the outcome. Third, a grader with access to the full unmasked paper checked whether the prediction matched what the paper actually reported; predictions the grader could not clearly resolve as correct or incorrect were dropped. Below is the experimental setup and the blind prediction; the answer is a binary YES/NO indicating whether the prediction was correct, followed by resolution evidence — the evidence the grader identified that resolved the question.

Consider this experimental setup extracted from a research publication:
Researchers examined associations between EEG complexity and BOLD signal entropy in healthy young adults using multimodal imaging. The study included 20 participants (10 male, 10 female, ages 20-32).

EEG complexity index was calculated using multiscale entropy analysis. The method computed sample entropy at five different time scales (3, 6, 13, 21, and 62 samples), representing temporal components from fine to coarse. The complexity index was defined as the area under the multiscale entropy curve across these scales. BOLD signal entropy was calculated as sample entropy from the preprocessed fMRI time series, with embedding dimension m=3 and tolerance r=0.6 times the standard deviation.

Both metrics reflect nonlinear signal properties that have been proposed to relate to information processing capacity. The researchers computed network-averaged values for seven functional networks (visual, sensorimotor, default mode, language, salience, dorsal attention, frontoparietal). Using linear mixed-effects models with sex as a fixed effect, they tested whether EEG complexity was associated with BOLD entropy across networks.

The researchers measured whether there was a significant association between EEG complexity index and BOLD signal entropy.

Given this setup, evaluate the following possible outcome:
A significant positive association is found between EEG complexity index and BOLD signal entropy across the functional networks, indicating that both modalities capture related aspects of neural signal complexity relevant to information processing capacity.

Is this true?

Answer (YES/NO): NO